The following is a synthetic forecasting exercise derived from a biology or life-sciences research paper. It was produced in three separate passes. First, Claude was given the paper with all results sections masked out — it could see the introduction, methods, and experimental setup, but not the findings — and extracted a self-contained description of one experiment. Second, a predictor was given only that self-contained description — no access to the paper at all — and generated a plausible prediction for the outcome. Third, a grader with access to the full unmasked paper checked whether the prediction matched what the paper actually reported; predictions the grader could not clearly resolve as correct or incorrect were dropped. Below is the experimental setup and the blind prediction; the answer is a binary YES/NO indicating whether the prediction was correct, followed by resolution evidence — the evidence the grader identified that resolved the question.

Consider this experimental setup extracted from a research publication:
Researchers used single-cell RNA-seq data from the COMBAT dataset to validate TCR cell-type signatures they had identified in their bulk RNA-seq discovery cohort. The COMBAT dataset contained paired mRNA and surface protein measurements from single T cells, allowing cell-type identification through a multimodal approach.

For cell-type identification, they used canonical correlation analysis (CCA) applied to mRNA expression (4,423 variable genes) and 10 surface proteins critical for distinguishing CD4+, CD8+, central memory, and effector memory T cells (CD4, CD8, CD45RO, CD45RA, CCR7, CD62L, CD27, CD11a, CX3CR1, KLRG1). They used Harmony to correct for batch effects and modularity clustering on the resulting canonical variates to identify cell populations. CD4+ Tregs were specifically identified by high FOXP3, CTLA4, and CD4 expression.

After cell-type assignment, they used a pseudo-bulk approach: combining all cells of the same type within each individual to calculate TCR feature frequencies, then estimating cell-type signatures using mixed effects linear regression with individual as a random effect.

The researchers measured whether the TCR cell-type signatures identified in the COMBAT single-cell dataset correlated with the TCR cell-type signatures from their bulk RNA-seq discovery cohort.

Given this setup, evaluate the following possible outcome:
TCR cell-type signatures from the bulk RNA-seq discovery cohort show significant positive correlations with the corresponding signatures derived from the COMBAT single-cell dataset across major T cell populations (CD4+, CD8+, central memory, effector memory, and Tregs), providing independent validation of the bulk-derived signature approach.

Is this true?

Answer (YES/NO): YES